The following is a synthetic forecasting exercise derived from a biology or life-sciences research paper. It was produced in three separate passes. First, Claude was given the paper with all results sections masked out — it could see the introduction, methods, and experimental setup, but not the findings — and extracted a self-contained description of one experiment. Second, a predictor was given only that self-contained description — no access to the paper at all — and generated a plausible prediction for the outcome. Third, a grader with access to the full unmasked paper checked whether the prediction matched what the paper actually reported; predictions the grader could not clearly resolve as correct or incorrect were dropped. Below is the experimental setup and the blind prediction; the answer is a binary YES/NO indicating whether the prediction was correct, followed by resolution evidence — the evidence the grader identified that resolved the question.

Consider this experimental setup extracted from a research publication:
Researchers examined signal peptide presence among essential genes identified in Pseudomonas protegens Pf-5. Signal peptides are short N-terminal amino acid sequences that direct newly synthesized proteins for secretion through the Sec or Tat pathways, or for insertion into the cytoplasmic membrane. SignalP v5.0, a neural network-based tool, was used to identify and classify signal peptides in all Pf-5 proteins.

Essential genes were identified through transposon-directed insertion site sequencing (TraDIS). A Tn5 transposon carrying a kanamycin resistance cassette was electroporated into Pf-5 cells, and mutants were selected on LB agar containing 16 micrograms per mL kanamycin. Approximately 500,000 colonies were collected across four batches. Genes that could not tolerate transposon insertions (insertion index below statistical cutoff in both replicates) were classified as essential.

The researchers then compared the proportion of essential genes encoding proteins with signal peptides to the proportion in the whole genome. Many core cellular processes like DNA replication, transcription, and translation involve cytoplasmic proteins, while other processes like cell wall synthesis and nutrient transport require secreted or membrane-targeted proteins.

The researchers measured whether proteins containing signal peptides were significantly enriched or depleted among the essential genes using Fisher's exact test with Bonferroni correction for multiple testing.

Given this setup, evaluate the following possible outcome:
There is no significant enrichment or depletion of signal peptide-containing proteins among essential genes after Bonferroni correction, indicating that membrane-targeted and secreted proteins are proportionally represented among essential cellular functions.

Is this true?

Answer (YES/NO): NO